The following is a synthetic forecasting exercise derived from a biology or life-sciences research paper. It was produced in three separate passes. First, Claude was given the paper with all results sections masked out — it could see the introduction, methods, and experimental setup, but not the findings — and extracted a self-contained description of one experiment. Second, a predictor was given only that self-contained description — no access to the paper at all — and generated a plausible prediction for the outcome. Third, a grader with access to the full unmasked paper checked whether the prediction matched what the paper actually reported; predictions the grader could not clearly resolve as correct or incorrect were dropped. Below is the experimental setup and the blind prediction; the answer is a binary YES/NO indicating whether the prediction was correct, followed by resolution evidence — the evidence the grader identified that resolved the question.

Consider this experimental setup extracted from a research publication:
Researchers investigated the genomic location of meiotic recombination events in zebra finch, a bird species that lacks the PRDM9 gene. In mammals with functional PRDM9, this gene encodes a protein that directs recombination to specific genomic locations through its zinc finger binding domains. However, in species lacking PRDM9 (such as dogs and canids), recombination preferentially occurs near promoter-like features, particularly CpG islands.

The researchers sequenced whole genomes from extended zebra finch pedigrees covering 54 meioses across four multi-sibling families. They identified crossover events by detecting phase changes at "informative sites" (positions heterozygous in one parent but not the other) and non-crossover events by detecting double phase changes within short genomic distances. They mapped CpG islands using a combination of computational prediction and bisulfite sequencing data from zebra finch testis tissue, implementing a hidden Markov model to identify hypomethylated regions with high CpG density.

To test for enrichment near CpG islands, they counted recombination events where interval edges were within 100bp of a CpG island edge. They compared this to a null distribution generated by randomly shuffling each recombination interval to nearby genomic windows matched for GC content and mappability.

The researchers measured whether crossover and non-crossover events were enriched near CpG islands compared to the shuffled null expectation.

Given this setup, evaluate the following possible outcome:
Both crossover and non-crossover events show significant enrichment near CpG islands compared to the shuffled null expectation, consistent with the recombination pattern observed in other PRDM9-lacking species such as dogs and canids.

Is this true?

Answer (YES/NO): YES